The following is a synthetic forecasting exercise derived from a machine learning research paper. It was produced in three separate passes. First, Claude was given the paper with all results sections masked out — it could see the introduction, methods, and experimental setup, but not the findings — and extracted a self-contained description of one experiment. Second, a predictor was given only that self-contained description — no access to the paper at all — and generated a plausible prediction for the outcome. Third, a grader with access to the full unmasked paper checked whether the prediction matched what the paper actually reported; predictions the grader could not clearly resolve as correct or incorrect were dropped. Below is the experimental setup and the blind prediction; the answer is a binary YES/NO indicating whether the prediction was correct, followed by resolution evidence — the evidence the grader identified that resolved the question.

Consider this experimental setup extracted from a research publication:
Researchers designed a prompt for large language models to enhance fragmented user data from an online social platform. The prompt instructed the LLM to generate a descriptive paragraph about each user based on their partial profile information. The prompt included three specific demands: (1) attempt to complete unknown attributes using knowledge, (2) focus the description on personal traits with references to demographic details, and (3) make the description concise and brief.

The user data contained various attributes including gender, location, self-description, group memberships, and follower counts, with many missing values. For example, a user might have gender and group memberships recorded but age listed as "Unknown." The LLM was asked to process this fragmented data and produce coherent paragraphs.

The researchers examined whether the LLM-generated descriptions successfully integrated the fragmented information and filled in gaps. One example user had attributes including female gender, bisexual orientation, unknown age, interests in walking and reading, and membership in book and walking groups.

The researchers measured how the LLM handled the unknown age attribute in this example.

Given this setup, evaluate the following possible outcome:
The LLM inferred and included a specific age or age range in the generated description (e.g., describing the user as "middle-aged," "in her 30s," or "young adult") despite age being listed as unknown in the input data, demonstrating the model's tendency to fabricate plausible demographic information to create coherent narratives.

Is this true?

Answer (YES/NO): NO